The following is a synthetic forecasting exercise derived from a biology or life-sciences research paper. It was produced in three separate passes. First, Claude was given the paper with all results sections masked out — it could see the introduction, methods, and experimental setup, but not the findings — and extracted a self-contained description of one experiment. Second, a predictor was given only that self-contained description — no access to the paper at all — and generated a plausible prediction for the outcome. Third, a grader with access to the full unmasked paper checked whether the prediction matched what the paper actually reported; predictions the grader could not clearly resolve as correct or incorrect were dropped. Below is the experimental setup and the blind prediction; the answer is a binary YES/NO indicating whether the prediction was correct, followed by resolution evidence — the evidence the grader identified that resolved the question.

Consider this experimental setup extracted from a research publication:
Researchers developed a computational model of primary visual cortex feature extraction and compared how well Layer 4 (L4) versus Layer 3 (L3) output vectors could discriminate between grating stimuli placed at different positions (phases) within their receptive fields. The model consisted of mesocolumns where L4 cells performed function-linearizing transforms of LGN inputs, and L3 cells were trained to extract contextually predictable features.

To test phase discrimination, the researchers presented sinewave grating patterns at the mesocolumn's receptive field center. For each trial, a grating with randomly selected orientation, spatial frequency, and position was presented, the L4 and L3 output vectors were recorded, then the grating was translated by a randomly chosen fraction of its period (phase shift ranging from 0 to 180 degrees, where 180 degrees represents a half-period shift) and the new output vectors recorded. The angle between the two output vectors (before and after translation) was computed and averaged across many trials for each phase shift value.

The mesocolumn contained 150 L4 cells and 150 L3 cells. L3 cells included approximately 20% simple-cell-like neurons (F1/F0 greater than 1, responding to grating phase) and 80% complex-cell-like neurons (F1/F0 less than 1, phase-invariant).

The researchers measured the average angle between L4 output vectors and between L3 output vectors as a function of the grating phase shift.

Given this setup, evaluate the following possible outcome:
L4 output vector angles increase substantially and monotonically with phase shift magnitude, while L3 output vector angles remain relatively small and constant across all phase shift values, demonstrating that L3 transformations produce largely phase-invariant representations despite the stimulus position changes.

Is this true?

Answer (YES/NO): NO